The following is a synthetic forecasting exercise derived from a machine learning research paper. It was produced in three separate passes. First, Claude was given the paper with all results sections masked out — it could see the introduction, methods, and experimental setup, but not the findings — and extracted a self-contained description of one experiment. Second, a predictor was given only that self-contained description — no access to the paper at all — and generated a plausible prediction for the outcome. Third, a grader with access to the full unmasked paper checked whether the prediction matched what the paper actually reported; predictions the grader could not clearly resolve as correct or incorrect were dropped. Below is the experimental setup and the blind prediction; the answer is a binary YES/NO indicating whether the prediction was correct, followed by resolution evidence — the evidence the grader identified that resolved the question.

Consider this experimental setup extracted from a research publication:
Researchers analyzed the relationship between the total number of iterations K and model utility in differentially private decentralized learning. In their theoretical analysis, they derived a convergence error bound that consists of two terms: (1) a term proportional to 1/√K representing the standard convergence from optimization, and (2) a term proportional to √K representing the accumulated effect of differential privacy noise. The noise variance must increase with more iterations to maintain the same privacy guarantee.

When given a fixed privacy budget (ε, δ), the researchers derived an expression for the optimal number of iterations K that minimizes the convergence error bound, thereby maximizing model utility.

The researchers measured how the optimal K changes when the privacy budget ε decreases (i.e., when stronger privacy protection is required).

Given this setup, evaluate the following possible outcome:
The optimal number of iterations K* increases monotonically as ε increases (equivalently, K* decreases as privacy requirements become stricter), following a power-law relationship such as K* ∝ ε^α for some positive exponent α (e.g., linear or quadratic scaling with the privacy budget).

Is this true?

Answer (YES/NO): YES